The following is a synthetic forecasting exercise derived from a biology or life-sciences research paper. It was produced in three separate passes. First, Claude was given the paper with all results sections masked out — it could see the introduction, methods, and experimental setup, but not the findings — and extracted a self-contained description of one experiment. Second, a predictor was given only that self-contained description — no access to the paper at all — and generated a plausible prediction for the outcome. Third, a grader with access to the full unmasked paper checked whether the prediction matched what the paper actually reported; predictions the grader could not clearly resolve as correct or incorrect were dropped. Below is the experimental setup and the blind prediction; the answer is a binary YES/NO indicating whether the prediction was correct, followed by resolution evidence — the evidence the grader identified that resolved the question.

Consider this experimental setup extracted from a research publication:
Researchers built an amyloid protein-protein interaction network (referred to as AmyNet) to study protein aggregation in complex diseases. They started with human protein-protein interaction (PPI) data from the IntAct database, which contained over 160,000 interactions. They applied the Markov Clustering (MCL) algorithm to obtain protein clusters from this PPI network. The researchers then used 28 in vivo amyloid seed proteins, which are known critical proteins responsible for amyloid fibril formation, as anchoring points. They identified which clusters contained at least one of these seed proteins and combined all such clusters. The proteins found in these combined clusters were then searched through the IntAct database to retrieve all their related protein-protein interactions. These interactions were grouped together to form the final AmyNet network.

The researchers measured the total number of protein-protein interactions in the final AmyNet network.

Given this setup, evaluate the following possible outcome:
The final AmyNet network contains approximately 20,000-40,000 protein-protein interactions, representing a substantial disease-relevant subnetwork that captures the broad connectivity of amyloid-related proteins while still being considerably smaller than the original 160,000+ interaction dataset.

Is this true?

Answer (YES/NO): NO